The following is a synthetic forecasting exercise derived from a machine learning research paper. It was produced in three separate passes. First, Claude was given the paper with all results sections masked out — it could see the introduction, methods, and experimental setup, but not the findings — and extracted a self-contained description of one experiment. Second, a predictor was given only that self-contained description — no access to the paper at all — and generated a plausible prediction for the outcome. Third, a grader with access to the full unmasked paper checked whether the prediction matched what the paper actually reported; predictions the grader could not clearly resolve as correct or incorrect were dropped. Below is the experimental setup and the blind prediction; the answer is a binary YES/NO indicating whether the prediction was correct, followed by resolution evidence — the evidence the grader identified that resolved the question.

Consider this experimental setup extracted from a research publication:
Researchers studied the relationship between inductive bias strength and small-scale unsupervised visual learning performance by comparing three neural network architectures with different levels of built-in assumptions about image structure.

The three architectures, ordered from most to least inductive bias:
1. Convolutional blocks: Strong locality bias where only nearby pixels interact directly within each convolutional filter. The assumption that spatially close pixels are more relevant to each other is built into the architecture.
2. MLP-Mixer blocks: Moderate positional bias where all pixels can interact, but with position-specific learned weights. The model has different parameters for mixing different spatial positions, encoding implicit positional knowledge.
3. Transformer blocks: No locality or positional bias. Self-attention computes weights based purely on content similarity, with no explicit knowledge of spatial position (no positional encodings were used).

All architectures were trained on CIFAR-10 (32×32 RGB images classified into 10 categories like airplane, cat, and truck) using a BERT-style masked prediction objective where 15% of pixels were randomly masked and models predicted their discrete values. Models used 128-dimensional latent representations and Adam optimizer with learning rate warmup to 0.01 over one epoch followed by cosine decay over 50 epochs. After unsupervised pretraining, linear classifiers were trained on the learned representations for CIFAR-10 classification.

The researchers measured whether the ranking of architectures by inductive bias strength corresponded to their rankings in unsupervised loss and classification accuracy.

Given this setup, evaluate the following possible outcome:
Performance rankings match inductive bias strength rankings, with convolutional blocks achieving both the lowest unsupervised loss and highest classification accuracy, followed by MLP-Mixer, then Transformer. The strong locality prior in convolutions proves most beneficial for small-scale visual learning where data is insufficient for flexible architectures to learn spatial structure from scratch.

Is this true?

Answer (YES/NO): YES